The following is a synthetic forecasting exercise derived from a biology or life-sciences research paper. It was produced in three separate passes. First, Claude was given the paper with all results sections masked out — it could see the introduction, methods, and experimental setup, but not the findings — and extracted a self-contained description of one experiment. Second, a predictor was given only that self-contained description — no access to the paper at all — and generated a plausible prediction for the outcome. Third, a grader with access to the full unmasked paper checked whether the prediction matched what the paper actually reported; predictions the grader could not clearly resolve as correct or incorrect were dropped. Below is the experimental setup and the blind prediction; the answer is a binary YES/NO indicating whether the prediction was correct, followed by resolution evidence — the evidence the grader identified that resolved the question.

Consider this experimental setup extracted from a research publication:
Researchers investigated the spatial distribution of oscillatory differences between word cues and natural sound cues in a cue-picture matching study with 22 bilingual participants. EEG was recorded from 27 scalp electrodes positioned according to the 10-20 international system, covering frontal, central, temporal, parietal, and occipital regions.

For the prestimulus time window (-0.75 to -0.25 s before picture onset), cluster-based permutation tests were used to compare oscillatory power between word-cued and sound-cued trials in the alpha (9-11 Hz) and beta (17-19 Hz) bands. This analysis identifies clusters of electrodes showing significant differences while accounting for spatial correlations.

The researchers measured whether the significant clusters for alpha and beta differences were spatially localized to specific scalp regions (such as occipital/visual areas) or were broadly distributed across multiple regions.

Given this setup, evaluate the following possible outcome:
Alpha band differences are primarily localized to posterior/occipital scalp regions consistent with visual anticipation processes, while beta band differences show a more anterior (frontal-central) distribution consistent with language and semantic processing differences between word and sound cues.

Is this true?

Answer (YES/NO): NO